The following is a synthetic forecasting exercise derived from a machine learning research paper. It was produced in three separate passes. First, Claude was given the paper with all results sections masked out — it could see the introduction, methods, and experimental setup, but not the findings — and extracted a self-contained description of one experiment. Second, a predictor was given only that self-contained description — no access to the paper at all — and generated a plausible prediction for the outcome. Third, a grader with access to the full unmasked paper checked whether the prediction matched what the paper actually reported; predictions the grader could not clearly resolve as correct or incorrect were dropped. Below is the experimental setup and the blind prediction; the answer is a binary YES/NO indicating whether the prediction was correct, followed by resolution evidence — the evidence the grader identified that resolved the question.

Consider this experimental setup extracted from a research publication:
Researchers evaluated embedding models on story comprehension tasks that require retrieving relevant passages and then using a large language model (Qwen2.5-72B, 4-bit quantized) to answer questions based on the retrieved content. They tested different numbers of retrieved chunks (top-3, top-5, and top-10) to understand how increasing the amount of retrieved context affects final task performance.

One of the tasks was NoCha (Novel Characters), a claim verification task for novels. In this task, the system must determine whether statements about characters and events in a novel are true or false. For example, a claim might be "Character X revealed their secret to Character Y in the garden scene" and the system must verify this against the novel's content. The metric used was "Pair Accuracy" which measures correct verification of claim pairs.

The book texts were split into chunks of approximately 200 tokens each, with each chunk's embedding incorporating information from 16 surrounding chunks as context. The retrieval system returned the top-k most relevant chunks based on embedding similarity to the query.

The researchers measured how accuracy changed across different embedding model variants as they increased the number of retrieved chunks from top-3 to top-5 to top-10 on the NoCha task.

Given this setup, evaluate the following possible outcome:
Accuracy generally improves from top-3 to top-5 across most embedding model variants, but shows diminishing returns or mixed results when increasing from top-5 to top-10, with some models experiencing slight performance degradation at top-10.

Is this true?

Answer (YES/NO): NO